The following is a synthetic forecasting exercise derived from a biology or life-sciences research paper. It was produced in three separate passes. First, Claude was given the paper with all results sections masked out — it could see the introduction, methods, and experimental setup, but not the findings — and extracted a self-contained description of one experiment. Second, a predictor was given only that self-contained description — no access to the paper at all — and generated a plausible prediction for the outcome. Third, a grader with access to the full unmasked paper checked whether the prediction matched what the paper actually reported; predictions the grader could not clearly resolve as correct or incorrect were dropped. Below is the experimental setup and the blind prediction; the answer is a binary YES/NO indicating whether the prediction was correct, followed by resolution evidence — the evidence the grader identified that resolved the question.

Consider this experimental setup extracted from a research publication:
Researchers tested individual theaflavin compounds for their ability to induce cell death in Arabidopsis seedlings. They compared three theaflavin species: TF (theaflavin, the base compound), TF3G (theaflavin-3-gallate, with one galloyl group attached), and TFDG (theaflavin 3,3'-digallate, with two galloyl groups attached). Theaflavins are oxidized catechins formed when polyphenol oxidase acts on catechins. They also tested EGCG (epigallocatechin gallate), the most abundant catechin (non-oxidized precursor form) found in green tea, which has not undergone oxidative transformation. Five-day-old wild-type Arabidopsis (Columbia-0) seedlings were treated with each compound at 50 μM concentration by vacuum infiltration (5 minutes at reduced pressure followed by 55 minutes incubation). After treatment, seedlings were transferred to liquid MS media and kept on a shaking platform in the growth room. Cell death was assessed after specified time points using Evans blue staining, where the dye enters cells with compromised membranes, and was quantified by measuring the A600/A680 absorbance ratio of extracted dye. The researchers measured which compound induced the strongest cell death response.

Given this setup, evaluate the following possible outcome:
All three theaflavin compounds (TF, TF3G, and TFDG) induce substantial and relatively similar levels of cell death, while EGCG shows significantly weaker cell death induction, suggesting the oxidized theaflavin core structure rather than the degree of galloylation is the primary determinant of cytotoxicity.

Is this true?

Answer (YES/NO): NO